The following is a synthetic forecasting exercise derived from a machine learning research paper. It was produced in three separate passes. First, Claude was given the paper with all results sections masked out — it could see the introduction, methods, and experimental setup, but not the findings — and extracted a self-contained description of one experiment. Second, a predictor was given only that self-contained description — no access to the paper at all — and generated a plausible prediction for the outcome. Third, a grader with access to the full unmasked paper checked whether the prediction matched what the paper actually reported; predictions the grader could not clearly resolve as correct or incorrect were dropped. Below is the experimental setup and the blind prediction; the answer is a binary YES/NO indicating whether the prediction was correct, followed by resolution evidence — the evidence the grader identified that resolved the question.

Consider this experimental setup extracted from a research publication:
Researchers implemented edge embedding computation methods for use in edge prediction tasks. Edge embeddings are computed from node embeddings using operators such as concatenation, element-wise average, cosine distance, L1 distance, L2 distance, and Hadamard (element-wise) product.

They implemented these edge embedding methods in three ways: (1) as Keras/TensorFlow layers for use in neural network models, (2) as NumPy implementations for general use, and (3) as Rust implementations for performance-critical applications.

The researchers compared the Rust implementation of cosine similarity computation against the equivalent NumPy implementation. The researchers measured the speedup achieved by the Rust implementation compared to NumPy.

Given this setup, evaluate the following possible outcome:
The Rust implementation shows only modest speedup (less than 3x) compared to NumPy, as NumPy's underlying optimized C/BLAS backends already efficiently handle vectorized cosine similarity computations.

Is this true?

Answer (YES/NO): NO